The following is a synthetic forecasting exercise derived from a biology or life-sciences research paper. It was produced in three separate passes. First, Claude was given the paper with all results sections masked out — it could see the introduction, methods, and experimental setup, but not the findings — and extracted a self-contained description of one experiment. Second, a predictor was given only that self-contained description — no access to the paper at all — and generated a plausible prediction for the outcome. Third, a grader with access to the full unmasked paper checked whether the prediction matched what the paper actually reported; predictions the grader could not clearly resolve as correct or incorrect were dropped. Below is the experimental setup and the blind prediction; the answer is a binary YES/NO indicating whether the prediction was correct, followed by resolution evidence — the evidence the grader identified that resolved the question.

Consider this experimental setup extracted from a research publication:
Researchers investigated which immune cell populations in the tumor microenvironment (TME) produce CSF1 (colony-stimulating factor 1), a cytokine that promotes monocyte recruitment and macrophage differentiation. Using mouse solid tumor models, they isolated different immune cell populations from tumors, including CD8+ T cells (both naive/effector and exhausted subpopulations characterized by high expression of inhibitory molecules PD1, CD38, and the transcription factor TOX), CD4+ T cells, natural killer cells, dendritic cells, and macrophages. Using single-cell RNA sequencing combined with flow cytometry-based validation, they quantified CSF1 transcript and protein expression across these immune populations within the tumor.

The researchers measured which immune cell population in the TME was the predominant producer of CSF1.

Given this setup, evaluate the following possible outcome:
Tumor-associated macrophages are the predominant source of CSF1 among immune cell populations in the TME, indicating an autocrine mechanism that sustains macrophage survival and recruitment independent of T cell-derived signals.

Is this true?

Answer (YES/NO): NO